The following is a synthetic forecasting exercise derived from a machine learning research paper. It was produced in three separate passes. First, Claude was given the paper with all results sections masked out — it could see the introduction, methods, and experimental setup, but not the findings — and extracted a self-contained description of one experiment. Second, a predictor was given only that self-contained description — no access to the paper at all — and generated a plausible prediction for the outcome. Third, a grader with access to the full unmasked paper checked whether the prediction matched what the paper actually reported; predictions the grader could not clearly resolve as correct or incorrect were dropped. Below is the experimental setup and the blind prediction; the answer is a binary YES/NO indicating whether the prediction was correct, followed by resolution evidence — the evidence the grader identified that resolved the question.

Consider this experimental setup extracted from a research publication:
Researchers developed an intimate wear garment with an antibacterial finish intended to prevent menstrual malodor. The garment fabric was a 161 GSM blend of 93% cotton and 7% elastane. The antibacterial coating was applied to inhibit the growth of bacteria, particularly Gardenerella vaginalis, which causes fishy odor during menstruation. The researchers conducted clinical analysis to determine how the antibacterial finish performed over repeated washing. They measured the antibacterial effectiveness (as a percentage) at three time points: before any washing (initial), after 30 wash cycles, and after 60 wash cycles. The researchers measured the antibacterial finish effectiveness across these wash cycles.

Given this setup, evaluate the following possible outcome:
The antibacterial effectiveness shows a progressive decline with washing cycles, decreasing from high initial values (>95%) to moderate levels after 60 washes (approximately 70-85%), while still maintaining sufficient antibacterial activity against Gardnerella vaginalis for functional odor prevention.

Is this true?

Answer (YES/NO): NO